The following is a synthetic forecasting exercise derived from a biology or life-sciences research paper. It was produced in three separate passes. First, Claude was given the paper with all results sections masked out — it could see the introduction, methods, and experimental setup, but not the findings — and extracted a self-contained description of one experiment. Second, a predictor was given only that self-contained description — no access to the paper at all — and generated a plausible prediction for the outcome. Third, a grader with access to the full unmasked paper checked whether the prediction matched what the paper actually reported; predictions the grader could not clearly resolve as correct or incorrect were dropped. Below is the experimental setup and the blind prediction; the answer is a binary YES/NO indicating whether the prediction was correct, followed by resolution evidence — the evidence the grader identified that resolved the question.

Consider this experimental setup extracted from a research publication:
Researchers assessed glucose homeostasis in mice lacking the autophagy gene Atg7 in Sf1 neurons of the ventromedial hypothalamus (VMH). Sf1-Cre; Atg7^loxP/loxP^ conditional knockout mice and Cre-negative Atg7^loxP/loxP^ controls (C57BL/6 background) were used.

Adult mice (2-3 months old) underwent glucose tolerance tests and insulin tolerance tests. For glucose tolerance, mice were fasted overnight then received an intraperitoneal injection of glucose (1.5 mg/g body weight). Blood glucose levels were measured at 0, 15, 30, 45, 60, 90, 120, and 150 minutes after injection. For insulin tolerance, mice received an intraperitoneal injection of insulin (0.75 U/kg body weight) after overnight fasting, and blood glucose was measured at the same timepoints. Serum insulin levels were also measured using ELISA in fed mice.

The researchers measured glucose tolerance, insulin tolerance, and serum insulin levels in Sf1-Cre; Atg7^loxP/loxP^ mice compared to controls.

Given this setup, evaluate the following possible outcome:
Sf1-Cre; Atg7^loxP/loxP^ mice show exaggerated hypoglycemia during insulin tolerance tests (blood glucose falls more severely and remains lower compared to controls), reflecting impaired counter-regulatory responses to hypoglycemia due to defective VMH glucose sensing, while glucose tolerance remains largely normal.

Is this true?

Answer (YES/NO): NO